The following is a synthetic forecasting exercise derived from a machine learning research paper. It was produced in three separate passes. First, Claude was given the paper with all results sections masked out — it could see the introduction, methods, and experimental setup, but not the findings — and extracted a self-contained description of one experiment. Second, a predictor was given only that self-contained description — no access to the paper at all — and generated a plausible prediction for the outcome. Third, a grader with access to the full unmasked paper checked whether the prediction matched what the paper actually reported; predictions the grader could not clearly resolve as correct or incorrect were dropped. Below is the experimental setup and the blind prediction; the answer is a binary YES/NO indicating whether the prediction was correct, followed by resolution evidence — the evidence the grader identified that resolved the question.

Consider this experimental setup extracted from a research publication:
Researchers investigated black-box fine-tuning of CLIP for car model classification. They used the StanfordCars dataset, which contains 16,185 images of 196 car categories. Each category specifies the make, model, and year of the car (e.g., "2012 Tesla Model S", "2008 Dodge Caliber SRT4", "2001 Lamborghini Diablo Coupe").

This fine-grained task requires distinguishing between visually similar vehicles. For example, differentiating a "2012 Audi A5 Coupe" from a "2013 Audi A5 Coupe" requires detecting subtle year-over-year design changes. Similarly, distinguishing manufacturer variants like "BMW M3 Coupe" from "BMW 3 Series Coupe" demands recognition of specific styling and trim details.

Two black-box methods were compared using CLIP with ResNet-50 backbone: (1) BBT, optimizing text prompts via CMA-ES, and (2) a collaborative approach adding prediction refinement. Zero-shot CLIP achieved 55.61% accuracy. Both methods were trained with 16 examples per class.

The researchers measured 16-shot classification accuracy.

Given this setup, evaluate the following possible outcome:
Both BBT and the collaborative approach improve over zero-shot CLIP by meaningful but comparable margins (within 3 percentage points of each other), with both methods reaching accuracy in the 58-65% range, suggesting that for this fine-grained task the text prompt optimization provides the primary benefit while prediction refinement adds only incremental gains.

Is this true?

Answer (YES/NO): NO